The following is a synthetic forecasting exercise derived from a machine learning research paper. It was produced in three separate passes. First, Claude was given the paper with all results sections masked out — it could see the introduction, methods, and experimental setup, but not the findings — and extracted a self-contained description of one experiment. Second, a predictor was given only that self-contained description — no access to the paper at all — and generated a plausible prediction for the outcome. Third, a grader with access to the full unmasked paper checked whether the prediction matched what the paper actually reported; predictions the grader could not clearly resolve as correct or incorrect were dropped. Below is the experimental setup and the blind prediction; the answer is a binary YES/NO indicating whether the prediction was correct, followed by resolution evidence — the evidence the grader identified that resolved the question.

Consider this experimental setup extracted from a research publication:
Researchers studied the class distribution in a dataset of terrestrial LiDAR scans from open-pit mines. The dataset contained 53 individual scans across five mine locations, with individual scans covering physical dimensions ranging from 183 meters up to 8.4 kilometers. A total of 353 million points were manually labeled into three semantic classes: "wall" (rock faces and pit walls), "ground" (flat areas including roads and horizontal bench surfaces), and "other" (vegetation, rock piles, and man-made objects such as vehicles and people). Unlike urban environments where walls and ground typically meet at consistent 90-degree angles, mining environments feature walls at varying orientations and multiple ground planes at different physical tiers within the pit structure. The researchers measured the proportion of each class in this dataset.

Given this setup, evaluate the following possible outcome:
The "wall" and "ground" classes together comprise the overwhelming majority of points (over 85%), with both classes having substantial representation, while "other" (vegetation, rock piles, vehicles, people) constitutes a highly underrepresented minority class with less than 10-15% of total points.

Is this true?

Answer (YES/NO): NO